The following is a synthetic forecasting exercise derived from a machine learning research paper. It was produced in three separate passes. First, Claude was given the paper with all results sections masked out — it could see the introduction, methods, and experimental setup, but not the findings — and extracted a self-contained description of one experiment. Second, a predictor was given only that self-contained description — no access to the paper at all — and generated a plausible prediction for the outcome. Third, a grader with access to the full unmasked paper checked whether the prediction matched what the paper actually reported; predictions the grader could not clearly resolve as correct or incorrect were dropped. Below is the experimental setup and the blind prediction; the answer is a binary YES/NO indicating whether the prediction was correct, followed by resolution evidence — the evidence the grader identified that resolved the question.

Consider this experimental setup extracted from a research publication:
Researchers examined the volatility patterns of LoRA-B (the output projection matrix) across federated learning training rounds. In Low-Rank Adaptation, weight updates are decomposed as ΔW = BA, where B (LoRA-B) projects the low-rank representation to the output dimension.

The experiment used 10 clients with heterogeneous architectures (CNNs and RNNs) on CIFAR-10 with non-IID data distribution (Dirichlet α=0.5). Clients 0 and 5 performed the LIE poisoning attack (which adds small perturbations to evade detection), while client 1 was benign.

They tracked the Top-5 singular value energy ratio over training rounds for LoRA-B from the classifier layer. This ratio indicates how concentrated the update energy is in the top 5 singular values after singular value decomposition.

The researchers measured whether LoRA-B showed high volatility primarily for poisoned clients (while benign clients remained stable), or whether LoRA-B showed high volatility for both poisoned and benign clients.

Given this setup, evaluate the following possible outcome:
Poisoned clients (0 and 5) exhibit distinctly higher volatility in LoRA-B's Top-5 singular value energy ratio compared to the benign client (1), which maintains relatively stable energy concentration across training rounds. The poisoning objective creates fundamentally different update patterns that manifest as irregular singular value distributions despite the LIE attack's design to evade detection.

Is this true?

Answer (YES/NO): NO